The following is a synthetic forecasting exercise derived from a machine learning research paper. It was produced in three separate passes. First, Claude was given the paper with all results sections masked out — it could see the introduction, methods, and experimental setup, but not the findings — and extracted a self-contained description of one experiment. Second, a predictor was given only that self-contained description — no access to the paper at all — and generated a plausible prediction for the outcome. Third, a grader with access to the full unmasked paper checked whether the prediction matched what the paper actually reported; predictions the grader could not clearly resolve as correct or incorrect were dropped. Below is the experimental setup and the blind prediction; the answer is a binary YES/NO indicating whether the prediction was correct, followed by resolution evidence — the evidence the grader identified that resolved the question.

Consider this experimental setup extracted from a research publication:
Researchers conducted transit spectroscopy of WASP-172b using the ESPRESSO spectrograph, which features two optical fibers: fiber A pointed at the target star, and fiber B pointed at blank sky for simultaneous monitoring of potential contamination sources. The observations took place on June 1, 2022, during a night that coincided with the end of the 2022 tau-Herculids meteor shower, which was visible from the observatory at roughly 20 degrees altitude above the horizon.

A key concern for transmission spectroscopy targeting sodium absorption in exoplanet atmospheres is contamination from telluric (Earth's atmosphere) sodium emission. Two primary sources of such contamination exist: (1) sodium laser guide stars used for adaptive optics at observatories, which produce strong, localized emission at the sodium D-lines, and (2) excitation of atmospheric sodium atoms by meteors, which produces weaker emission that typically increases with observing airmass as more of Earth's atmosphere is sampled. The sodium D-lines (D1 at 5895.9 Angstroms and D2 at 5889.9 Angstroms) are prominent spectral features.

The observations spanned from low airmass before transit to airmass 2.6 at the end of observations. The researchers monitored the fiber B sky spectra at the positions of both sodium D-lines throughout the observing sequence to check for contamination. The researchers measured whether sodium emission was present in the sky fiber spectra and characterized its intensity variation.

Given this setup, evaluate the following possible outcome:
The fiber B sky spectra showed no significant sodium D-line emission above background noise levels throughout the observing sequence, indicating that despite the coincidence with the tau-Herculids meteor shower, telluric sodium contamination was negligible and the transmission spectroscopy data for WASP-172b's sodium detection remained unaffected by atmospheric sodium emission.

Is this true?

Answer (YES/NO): NO